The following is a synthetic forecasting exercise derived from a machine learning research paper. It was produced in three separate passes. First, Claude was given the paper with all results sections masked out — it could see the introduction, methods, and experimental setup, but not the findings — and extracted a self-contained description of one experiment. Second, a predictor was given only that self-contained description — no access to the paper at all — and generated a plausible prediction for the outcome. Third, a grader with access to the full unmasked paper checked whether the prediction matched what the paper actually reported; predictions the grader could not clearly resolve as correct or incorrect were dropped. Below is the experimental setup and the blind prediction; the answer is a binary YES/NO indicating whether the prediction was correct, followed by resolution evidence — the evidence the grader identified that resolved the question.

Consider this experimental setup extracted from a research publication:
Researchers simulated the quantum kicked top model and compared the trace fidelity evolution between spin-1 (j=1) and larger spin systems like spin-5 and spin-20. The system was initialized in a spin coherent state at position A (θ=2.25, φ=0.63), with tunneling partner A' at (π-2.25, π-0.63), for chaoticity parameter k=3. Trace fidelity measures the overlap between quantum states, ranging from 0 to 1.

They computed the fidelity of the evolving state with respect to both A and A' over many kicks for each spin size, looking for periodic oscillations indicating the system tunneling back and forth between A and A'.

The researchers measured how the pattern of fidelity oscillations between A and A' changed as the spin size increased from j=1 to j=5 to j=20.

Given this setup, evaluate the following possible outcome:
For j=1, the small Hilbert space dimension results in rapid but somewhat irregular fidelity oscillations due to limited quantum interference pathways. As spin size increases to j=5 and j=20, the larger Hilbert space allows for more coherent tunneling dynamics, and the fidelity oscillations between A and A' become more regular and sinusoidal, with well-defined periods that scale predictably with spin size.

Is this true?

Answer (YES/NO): NO